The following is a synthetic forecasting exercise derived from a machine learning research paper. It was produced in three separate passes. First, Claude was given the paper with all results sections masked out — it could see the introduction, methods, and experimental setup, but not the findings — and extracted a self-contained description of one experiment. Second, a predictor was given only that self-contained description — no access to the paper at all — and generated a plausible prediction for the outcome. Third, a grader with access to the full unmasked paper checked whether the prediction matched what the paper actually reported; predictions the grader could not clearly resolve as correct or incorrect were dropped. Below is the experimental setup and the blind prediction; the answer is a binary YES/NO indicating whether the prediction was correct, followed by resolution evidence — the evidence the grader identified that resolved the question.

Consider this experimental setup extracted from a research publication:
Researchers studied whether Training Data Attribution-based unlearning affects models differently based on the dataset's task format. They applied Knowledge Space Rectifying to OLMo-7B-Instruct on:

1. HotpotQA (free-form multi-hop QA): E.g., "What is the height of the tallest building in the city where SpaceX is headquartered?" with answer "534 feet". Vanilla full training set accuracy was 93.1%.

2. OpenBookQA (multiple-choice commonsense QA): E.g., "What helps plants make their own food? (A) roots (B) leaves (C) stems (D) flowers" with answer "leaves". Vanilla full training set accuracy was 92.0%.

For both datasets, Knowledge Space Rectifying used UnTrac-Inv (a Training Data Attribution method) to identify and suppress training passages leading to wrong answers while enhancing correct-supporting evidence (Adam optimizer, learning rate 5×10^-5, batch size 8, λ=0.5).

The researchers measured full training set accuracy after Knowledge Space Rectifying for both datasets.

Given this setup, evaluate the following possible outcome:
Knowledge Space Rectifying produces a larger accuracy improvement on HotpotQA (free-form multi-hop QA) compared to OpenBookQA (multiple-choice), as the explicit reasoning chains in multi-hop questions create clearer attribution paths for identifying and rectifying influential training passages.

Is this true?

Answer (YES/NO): NO